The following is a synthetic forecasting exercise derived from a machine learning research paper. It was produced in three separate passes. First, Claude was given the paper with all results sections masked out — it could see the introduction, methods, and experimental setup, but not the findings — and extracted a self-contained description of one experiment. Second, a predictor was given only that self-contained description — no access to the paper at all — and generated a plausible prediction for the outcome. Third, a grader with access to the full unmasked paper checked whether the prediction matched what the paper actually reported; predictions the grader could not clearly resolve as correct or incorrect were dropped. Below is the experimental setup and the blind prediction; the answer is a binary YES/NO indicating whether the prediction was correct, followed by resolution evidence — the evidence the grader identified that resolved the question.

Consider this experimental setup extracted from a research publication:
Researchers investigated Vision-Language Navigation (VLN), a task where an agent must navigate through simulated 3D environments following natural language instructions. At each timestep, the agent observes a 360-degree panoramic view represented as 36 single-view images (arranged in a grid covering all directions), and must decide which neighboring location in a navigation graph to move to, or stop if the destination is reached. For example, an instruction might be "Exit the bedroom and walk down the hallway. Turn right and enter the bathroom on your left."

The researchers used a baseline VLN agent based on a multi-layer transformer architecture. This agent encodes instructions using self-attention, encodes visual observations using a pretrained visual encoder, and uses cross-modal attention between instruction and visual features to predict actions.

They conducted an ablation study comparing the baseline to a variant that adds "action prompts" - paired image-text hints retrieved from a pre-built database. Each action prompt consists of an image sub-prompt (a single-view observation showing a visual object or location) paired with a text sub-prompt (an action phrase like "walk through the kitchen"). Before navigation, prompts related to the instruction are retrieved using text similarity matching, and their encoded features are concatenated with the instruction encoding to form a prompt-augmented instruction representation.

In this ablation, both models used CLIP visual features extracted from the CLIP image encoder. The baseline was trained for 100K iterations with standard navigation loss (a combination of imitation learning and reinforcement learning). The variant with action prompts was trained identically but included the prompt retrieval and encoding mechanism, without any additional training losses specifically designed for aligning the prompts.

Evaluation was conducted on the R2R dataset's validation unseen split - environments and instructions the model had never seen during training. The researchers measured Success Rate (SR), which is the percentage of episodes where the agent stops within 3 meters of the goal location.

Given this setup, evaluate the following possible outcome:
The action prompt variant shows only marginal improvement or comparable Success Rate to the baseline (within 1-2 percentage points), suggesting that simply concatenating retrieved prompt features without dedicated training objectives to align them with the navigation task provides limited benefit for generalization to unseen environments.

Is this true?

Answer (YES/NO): YES